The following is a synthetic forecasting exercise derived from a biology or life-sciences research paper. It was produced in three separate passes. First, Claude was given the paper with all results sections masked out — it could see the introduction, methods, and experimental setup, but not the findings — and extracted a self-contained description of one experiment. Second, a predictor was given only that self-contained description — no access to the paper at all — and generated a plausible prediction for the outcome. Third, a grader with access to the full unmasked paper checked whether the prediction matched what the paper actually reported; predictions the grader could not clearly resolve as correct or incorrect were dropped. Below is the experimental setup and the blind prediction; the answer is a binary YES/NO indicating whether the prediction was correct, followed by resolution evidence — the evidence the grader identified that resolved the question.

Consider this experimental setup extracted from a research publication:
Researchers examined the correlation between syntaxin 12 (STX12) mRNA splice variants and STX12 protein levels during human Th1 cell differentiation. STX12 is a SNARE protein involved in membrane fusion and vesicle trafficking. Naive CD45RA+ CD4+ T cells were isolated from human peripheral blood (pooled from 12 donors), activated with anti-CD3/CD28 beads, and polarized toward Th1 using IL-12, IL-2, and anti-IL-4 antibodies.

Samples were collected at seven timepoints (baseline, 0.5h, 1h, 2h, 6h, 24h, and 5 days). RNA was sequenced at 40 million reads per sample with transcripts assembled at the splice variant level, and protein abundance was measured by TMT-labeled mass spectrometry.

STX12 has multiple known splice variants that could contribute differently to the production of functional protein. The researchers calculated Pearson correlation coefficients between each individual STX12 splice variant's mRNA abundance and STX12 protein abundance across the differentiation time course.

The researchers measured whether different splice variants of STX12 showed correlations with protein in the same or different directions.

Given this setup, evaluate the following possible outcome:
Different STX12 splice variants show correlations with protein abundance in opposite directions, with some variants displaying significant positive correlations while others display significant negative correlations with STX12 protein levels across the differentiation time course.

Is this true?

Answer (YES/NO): YES